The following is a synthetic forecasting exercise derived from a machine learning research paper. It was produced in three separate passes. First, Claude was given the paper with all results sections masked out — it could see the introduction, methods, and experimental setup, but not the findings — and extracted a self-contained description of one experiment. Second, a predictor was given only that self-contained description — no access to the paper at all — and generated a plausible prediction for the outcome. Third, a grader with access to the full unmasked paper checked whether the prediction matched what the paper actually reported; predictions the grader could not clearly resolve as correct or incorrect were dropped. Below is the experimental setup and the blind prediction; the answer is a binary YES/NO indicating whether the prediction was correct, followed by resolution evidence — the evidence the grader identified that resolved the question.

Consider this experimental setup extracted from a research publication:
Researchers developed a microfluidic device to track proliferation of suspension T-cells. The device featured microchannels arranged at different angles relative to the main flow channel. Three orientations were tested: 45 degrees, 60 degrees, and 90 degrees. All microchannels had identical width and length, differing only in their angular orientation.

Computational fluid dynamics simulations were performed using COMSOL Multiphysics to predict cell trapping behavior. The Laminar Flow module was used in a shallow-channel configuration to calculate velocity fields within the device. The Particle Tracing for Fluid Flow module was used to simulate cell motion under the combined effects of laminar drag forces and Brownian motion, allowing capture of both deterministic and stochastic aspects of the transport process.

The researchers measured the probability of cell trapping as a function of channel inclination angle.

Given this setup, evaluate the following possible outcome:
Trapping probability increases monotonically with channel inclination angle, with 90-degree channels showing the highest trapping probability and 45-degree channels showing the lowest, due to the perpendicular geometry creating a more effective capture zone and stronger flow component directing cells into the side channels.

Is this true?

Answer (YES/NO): NO